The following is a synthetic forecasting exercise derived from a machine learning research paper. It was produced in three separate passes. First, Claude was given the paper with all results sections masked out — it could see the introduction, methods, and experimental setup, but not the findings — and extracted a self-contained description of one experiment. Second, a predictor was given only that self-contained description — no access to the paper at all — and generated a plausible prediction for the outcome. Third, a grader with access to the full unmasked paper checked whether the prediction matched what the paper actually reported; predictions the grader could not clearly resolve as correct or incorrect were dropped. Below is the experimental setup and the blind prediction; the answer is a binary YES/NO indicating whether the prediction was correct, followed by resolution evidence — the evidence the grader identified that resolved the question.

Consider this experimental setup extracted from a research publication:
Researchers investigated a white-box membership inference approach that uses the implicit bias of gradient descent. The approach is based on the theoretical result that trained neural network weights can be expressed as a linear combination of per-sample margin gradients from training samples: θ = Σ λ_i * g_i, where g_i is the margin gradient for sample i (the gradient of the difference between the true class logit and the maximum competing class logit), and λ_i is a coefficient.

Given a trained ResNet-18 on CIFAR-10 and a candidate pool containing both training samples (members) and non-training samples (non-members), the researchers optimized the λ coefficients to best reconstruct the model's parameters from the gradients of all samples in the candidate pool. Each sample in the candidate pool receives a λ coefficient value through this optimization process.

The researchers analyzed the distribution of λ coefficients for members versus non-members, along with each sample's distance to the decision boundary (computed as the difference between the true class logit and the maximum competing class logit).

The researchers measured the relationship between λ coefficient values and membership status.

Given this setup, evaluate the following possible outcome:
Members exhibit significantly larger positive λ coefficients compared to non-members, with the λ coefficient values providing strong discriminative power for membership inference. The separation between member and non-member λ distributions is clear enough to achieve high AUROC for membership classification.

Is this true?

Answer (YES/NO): NO